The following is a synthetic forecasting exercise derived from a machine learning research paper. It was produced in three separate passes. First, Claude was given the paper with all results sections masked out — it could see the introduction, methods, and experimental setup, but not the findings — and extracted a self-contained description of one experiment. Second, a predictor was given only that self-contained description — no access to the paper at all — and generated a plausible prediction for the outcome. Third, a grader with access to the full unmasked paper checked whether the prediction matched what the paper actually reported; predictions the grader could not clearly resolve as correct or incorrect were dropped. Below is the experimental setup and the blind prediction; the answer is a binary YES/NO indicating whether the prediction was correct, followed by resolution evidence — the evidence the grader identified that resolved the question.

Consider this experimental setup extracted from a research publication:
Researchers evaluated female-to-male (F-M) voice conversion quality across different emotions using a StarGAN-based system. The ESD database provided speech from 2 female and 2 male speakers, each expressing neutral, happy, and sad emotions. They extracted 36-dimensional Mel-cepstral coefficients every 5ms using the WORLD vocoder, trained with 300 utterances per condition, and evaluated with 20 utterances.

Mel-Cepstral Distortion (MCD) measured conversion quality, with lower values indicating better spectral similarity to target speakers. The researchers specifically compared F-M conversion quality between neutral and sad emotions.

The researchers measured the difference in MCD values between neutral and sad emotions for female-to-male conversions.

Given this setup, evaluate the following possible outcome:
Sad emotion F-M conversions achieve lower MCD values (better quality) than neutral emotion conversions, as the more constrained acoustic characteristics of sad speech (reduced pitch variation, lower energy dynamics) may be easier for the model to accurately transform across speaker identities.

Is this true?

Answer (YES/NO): NO